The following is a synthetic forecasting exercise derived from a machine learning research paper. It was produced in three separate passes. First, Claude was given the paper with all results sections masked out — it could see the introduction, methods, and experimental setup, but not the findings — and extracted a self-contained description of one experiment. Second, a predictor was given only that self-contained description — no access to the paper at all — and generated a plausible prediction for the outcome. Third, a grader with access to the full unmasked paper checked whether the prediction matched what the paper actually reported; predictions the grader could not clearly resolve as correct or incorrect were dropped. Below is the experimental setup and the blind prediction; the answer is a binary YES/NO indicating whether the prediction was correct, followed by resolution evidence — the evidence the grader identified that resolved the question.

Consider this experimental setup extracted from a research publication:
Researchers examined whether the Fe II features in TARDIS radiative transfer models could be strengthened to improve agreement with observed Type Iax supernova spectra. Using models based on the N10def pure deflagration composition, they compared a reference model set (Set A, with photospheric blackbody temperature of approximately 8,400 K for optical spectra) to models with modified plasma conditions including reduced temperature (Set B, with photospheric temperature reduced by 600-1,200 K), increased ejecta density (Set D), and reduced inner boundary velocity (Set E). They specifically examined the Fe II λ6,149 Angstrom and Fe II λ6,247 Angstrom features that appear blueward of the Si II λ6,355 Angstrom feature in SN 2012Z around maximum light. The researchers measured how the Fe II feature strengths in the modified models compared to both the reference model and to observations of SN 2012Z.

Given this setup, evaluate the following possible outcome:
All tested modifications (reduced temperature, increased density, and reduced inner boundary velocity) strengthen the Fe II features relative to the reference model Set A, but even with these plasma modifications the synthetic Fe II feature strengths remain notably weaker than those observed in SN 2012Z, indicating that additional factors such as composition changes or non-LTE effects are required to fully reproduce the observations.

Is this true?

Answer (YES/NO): NO